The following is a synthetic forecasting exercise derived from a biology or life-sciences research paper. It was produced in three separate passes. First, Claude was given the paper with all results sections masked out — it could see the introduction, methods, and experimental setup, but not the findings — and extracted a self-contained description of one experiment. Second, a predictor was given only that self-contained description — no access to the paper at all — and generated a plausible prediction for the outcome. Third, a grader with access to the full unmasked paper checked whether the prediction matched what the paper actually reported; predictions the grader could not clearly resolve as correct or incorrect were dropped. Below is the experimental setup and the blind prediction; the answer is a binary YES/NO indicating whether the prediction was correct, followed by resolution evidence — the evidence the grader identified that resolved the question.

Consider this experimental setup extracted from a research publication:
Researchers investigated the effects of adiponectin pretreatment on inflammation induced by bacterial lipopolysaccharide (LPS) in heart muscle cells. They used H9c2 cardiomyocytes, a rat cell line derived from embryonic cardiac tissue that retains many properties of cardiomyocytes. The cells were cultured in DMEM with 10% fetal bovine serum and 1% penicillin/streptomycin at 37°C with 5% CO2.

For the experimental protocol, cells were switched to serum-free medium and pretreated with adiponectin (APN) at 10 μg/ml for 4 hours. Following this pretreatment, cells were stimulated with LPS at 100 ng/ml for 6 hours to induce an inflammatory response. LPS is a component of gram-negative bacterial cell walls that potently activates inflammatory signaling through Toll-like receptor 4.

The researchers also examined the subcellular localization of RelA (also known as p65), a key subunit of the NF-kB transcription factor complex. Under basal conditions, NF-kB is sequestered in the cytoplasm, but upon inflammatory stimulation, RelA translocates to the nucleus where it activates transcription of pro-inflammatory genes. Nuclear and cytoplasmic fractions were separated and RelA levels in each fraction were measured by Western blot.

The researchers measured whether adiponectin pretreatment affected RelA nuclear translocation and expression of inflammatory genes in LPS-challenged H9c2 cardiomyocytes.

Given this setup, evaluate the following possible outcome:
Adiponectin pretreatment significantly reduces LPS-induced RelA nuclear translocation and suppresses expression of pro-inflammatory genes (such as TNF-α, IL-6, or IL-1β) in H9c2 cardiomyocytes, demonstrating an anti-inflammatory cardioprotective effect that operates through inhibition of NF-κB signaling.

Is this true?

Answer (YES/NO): YES